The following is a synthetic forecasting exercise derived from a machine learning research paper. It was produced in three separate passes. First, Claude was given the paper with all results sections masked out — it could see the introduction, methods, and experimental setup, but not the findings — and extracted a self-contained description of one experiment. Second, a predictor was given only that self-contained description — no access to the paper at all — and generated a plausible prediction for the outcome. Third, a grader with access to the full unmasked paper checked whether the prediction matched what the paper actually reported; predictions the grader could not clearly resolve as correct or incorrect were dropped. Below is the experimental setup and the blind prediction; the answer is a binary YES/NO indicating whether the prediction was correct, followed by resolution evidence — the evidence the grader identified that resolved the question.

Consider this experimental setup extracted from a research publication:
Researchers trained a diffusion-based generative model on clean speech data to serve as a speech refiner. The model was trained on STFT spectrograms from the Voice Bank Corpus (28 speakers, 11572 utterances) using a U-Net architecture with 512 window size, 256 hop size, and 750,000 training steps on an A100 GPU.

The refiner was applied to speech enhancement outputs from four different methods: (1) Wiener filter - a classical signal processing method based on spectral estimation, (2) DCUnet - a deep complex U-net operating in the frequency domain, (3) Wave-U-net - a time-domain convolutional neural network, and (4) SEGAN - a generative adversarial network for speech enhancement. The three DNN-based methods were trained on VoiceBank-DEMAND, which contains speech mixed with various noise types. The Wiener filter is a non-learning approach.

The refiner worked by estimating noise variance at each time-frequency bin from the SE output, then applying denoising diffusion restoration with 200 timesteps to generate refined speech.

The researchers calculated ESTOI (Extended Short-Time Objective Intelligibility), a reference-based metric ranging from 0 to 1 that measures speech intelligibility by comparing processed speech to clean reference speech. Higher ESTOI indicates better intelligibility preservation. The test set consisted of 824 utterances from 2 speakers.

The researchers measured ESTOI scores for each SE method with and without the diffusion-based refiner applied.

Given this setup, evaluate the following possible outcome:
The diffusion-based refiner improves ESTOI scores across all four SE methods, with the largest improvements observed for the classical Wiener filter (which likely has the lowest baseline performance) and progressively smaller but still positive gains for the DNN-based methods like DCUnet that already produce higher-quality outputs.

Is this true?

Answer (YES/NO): NO